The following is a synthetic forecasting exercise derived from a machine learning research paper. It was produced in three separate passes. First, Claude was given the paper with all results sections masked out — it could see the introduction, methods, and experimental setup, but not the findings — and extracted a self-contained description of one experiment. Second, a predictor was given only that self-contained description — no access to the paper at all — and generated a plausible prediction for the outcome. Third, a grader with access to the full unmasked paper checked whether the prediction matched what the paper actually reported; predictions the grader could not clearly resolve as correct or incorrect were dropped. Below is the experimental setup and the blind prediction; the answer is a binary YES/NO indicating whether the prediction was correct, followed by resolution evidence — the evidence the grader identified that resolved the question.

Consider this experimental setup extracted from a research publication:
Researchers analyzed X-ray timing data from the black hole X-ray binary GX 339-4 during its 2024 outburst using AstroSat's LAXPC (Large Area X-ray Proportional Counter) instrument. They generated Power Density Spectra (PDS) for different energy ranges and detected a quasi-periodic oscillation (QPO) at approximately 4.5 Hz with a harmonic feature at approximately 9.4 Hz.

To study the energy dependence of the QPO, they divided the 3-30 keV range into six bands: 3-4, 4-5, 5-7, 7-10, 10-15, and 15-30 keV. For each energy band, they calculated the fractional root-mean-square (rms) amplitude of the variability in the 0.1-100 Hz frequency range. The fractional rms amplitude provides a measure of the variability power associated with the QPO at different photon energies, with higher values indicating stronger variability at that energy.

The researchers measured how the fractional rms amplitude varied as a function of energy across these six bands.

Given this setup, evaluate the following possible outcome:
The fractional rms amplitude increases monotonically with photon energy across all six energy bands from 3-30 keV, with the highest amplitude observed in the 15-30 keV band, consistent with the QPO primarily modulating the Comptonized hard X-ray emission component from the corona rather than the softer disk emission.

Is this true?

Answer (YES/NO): NO